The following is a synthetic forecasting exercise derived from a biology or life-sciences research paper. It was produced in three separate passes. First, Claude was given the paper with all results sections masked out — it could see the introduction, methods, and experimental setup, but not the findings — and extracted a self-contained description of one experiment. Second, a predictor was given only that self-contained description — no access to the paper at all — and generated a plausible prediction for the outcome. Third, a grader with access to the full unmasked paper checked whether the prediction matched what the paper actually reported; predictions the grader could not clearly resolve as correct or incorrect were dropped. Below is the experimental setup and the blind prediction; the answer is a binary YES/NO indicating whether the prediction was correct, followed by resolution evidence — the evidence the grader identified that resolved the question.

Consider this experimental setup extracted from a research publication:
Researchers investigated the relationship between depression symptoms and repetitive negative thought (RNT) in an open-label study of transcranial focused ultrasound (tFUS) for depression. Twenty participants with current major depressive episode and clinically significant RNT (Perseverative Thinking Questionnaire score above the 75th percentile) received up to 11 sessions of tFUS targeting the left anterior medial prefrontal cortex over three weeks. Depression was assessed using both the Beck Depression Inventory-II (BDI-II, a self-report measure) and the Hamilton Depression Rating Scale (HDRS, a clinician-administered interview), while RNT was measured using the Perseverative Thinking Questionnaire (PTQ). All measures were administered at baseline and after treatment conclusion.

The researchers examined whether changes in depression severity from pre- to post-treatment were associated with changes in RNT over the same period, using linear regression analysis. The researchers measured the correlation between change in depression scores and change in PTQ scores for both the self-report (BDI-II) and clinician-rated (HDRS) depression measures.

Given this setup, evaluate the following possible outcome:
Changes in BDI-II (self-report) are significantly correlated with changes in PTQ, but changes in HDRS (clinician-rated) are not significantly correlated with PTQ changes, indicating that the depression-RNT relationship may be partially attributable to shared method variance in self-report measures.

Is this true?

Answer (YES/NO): NO